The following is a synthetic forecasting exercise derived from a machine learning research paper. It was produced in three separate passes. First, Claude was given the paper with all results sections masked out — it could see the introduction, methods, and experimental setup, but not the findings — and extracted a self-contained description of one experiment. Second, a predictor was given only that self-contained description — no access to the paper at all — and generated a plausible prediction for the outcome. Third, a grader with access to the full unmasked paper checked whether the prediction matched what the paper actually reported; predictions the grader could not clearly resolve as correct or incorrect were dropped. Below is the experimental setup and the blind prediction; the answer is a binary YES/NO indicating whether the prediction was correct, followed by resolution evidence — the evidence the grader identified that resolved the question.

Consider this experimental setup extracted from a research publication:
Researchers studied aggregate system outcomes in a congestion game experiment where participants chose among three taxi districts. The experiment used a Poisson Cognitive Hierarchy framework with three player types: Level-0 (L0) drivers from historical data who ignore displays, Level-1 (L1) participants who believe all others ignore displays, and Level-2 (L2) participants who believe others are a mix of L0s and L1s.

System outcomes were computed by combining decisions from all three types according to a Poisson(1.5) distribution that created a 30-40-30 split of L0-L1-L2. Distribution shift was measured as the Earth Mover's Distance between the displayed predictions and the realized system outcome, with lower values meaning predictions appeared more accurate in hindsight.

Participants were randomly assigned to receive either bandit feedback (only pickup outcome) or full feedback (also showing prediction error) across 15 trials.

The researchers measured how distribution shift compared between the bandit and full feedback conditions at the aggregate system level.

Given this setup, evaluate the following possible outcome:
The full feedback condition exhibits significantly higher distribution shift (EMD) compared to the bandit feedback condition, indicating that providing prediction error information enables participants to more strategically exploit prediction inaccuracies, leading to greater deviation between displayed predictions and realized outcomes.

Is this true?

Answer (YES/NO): NO